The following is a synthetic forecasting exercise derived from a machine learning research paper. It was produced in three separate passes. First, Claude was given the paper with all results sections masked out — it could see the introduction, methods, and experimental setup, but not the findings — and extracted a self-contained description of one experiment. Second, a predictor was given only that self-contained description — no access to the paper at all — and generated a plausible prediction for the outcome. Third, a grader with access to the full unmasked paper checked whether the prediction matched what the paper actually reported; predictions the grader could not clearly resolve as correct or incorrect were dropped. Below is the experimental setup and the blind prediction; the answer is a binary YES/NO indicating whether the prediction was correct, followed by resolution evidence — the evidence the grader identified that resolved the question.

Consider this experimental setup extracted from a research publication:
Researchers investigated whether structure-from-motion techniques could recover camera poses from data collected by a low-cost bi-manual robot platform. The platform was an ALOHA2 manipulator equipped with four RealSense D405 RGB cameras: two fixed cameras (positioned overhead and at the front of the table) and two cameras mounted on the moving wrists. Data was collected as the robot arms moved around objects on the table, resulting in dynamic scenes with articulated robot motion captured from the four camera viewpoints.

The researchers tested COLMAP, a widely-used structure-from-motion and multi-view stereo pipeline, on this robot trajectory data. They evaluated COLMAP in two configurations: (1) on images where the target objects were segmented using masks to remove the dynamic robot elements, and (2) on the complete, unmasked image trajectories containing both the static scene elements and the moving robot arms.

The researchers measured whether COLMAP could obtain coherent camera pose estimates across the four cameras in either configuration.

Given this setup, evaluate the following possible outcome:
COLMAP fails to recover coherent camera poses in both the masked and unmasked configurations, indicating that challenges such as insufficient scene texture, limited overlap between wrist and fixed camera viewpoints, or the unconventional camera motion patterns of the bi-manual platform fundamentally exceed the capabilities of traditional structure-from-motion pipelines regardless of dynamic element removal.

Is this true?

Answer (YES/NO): YES